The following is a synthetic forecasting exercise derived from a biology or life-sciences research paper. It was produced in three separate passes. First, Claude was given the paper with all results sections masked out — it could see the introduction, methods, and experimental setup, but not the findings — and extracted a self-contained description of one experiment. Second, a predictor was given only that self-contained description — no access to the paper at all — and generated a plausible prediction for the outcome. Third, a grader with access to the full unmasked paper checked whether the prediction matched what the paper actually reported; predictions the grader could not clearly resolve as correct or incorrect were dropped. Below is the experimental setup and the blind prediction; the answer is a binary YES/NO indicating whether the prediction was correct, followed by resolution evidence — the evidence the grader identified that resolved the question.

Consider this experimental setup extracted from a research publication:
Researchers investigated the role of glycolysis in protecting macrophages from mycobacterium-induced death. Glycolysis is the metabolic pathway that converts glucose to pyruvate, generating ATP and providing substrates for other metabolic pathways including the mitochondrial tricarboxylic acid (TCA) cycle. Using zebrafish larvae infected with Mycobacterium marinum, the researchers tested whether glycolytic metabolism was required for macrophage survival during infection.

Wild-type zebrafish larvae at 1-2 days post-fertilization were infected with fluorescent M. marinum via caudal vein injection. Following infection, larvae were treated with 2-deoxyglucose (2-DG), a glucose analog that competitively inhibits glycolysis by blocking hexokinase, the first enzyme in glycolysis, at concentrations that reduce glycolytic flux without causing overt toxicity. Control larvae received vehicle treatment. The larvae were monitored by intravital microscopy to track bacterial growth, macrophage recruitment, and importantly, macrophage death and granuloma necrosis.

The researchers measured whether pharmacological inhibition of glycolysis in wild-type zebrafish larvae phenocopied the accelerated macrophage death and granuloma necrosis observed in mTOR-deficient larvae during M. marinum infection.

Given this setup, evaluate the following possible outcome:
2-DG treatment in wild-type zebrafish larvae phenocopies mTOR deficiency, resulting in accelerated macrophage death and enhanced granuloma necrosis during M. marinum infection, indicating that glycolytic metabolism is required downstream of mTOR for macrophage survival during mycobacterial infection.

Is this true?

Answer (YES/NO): YES